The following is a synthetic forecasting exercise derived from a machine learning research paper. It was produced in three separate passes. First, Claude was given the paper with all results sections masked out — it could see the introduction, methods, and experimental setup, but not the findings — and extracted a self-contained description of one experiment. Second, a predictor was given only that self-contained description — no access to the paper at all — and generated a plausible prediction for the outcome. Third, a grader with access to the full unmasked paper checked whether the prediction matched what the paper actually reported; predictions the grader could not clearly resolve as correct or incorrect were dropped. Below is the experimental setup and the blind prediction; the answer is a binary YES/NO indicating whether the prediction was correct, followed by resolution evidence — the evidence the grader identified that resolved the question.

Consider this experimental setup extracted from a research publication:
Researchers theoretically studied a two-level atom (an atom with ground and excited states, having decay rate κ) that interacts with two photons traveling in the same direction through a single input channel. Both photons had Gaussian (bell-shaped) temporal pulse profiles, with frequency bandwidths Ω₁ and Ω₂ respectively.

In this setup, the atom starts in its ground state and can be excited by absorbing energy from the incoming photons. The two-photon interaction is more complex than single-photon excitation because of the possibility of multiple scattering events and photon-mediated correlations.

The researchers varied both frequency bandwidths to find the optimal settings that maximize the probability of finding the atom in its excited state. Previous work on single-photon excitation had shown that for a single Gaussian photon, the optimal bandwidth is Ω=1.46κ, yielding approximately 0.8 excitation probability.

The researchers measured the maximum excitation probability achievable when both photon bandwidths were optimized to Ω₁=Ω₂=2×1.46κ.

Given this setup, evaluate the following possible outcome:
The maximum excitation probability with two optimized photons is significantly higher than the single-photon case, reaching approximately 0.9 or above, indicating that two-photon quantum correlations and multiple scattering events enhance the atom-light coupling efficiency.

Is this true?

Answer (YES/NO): NO